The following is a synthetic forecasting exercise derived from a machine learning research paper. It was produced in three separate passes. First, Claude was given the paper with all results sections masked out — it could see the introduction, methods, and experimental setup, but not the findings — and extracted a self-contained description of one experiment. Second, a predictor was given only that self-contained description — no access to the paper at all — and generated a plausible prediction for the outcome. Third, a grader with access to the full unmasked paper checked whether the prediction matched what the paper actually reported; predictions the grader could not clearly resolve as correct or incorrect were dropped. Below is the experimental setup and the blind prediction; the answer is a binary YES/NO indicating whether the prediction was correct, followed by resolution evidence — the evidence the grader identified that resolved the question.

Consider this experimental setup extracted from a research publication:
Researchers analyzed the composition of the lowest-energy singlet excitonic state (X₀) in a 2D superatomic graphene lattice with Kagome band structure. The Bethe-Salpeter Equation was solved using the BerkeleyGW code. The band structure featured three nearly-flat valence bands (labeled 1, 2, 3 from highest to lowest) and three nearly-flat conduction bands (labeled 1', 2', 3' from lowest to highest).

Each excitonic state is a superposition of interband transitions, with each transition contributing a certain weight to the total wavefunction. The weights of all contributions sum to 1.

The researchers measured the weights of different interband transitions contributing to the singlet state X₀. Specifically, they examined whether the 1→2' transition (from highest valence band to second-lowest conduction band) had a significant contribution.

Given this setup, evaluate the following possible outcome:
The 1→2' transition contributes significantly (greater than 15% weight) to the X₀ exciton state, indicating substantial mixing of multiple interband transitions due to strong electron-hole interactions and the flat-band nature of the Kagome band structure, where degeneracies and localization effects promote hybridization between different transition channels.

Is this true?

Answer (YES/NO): YES